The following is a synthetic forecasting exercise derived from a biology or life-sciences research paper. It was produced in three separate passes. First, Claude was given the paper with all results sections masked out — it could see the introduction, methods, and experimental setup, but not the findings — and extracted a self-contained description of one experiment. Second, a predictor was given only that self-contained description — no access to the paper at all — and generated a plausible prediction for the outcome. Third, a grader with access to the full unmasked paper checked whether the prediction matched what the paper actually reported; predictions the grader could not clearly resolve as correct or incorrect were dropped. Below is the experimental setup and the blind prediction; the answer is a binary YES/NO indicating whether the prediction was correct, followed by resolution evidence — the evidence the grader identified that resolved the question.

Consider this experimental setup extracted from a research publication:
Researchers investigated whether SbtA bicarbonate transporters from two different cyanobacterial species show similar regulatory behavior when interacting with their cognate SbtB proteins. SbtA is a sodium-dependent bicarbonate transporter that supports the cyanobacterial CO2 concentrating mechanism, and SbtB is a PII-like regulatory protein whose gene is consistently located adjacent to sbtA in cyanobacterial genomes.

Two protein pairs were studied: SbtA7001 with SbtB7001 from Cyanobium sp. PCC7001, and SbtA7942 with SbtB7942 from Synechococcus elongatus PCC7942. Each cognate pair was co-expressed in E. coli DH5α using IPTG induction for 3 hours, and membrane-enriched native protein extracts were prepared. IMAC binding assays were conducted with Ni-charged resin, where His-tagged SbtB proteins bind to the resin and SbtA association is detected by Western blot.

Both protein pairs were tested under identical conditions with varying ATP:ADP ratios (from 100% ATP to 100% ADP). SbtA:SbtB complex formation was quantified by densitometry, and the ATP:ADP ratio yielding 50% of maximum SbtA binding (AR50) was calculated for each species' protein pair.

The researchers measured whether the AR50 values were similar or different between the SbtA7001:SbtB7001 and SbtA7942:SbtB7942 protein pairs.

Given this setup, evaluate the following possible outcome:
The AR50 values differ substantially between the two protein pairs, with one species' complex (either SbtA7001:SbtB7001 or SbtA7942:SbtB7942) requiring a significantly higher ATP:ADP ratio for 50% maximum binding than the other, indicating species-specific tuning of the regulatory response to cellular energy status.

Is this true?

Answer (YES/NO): NO